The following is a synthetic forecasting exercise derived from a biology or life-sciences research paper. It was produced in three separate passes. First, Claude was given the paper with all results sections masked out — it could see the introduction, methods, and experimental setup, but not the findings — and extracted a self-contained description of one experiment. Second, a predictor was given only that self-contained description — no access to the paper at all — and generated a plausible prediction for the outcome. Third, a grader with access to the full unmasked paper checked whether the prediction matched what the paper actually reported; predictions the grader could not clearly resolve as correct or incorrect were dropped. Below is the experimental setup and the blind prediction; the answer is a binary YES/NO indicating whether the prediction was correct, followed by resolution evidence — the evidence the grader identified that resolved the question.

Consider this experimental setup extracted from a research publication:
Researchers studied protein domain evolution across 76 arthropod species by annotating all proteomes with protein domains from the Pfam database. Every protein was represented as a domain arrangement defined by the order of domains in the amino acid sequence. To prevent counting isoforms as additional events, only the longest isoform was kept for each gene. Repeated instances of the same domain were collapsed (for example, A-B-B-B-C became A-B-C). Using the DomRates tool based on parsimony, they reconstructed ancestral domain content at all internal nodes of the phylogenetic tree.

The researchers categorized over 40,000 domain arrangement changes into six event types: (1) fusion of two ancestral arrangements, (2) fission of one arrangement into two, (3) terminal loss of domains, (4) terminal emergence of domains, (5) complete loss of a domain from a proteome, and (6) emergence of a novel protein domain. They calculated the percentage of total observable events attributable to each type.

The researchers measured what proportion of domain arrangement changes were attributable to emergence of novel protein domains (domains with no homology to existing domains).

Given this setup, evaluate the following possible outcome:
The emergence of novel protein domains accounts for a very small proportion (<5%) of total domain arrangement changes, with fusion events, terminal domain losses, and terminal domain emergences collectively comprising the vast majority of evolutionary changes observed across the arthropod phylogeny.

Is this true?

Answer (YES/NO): YES